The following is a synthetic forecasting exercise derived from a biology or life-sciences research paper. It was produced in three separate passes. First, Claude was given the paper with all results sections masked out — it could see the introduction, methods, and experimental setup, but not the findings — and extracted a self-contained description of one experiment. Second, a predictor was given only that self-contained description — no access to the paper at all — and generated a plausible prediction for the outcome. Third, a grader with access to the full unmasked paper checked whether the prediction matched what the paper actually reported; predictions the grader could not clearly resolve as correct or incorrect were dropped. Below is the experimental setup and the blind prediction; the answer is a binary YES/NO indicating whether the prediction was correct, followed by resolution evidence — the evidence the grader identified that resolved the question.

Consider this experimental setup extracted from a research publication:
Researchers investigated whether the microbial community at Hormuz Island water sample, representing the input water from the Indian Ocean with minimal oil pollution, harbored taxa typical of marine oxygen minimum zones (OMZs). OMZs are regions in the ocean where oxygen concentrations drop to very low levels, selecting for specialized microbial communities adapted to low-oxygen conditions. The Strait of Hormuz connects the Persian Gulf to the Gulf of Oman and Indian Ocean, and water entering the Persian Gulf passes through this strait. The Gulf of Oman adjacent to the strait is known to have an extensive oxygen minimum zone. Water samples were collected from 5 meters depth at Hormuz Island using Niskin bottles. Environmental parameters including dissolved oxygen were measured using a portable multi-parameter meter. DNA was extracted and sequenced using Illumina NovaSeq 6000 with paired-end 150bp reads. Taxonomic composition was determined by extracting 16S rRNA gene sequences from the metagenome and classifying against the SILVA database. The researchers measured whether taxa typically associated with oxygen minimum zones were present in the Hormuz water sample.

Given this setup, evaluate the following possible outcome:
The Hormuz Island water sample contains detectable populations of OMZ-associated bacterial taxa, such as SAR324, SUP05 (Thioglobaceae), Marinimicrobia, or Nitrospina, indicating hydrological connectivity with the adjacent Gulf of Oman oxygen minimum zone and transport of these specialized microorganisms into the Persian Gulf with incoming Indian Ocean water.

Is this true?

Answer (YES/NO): YES